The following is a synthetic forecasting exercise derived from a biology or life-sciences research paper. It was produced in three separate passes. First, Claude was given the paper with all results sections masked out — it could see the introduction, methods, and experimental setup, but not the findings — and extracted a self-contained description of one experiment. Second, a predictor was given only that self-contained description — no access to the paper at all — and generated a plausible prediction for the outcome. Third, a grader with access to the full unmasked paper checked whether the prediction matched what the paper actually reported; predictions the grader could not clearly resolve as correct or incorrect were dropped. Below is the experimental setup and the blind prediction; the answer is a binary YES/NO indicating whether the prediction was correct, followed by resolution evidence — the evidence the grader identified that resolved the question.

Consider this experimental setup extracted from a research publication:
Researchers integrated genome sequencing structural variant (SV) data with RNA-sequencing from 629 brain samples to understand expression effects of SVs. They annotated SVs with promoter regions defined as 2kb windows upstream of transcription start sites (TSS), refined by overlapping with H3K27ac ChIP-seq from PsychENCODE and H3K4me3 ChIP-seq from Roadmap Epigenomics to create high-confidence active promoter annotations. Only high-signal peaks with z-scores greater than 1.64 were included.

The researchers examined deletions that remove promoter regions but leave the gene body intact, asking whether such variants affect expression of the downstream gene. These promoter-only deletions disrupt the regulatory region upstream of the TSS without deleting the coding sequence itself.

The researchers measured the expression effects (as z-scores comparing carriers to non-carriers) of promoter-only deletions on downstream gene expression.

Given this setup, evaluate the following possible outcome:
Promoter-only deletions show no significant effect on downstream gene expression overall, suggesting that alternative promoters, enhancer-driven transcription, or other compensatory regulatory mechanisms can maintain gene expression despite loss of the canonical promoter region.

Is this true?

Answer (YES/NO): NO